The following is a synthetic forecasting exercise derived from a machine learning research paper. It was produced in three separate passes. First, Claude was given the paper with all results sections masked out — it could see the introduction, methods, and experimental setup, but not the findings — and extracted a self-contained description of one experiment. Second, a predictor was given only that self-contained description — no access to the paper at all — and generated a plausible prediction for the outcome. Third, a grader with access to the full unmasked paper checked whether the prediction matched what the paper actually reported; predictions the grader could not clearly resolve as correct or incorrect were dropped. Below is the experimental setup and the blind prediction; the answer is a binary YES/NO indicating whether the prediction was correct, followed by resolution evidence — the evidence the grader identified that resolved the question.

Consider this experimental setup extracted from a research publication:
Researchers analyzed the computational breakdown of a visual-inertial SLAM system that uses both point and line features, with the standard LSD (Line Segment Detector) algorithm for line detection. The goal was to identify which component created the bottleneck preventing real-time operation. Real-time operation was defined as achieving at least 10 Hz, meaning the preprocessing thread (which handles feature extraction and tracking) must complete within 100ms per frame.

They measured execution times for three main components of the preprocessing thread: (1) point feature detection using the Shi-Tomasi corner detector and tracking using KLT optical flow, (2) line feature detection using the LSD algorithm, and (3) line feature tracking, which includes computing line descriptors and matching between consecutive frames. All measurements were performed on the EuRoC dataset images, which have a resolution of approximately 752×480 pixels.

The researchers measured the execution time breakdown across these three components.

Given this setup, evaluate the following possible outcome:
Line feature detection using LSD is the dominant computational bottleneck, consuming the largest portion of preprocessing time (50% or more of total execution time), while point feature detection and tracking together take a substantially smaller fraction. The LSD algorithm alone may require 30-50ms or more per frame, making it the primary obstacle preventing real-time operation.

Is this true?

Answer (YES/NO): YES